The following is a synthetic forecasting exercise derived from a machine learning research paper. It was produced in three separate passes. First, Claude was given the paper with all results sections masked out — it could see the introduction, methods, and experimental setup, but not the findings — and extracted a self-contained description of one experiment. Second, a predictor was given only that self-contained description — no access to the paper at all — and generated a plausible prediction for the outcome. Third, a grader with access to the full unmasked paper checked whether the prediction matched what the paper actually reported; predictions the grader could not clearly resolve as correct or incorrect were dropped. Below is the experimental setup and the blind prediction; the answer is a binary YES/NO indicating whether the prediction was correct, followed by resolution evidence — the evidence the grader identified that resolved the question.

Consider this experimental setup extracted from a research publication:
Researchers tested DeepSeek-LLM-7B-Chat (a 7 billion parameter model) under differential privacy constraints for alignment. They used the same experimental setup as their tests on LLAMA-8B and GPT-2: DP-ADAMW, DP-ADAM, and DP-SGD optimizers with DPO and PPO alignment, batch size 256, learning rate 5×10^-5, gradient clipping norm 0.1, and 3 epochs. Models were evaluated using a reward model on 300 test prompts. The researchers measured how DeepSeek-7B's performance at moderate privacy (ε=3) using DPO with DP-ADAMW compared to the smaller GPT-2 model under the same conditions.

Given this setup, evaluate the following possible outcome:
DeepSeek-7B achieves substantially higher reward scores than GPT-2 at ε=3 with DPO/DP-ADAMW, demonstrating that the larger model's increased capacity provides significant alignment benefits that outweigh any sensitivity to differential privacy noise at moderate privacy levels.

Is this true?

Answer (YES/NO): YES